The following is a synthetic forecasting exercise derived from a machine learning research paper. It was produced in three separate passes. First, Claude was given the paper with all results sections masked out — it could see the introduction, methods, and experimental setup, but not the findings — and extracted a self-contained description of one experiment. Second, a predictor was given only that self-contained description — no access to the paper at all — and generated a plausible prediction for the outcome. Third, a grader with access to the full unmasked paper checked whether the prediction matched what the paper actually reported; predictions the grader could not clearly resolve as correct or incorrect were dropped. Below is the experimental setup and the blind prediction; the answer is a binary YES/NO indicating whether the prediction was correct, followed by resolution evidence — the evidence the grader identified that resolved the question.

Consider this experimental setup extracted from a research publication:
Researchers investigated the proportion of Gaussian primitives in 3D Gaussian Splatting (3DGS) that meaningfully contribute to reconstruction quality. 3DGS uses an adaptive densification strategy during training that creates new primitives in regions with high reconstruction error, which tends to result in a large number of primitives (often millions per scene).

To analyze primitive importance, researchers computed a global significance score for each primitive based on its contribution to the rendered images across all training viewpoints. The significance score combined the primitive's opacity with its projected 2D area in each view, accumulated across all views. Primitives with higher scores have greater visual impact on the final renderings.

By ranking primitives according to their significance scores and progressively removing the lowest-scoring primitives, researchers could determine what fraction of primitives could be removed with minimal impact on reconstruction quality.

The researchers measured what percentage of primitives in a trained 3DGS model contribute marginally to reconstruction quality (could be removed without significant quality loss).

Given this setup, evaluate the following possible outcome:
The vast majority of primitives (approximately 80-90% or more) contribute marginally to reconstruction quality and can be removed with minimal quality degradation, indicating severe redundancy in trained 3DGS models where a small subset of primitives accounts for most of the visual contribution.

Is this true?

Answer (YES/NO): NO